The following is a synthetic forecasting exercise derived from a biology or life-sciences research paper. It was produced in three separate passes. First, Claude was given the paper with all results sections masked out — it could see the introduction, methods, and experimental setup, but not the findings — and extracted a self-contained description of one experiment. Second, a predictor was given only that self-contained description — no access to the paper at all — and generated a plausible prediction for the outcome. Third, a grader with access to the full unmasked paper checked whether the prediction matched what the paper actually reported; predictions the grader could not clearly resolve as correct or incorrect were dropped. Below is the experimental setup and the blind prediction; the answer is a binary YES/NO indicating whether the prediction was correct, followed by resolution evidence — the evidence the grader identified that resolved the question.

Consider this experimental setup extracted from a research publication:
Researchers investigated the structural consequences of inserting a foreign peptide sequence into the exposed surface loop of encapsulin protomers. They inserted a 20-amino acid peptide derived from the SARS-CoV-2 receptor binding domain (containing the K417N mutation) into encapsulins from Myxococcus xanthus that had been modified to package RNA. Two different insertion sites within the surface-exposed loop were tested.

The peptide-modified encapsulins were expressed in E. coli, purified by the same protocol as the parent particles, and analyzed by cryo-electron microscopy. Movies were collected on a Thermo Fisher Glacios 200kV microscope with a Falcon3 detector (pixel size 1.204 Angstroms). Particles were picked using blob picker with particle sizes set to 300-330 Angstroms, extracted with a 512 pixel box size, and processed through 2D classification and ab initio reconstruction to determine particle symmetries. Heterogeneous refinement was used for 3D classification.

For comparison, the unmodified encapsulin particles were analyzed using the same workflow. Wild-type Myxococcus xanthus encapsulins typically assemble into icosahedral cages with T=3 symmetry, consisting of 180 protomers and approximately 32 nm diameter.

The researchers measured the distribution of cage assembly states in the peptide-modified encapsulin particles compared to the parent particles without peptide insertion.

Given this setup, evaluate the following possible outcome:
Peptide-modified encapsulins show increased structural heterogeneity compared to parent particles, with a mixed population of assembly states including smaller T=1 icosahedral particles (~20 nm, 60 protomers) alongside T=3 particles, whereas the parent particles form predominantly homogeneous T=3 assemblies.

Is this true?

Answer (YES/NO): YES